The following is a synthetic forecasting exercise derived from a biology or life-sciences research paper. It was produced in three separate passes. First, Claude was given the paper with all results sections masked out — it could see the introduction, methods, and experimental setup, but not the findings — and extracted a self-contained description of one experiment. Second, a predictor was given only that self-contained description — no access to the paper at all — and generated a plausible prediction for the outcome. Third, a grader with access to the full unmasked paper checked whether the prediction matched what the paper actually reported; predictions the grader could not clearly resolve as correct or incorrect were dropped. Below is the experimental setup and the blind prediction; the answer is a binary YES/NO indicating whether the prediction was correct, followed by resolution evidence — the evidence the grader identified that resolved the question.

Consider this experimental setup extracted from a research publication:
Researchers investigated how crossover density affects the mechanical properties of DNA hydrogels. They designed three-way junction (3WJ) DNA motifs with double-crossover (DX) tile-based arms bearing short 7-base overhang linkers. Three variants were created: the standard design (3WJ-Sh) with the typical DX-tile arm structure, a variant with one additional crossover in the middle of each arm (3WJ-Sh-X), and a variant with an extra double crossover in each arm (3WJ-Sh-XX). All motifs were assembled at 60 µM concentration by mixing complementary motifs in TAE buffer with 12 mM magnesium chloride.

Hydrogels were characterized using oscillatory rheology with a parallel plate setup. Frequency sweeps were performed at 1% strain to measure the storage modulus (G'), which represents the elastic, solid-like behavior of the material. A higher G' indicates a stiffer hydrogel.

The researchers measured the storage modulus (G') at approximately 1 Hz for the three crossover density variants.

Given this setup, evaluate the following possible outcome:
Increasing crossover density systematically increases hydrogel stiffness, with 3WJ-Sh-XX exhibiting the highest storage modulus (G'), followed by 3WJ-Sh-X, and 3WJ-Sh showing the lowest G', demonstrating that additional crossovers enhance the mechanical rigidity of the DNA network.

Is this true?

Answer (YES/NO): NO